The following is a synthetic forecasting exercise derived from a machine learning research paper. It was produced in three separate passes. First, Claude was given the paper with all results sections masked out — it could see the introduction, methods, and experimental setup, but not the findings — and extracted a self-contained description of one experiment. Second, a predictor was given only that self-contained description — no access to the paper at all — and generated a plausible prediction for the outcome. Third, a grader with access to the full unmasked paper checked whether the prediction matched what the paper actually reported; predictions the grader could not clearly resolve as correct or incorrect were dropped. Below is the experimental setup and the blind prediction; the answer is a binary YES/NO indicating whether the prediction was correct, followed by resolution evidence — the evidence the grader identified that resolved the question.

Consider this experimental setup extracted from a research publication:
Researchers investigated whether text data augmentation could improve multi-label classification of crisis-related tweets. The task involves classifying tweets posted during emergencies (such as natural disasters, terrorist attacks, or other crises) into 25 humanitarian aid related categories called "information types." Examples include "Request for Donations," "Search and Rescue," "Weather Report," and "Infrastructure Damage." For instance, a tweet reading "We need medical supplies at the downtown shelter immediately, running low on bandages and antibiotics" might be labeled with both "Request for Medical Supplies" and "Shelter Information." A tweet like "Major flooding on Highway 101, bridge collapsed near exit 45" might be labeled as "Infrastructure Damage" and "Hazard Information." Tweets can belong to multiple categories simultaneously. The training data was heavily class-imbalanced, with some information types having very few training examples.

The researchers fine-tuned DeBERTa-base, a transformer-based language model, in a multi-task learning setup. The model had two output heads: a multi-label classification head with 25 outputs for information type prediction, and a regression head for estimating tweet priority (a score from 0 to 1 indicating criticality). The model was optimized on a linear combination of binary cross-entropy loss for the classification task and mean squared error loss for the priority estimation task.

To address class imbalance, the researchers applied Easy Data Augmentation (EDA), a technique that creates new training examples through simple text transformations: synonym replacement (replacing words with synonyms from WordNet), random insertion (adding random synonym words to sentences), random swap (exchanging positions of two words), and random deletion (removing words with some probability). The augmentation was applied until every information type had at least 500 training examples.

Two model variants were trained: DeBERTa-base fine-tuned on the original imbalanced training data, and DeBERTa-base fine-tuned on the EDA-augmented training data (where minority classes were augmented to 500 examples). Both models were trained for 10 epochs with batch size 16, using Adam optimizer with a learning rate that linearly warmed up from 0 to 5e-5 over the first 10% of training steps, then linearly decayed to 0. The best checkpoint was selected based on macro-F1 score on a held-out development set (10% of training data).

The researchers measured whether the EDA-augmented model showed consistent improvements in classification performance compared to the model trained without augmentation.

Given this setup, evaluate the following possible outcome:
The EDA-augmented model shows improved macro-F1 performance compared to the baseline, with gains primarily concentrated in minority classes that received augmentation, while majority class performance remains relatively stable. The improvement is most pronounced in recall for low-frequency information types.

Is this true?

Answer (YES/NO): NO